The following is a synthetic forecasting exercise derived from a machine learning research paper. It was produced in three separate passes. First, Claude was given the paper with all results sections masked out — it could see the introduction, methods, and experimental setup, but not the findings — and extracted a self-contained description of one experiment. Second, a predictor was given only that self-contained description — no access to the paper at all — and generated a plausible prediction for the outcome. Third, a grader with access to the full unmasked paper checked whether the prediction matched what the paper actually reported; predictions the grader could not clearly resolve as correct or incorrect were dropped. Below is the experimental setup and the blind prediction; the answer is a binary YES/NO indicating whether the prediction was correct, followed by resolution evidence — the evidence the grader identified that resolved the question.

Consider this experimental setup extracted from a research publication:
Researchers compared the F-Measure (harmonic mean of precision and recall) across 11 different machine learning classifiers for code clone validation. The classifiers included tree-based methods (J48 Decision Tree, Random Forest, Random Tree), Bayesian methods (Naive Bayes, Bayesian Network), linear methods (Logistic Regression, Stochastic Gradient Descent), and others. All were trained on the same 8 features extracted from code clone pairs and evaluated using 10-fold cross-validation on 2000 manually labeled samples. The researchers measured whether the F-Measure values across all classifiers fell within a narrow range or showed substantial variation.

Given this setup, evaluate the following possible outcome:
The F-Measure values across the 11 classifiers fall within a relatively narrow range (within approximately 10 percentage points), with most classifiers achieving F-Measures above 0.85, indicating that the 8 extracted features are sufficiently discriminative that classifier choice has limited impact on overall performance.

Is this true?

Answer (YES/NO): NO